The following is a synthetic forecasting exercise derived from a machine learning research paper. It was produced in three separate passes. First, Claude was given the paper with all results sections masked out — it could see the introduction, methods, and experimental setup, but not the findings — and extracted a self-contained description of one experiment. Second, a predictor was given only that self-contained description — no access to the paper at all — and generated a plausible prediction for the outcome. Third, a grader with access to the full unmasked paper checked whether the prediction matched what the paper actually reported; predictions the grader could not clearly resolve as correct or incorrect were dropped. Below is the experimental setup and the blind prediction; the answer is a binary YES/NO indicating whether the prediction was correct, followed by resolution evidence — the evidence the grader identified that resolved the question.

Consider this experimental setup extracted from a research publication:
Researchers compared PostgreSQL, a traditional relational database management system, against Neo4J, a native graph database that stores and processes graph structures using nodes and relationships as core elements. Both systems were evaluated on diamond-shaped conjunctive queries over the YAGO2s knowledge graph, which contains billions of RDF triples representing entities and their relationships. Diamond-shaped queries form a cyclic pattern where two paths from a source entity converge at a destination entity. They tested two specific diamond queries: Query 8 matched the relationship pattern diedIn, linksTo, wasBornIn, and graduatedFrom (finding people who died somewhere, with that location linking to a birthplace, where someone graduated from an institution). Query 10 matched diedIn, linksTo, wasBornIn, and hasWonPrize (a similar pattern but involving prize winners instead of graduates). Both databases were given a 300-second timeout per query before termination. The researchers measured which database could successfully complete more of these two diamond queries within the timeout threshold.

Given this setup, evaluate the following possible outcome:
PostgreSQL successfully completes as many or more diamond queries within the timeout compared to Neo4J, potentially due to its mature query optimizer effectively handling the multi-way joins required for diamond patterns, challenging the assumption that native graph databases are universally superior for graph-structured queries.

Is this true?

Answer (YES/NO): NO